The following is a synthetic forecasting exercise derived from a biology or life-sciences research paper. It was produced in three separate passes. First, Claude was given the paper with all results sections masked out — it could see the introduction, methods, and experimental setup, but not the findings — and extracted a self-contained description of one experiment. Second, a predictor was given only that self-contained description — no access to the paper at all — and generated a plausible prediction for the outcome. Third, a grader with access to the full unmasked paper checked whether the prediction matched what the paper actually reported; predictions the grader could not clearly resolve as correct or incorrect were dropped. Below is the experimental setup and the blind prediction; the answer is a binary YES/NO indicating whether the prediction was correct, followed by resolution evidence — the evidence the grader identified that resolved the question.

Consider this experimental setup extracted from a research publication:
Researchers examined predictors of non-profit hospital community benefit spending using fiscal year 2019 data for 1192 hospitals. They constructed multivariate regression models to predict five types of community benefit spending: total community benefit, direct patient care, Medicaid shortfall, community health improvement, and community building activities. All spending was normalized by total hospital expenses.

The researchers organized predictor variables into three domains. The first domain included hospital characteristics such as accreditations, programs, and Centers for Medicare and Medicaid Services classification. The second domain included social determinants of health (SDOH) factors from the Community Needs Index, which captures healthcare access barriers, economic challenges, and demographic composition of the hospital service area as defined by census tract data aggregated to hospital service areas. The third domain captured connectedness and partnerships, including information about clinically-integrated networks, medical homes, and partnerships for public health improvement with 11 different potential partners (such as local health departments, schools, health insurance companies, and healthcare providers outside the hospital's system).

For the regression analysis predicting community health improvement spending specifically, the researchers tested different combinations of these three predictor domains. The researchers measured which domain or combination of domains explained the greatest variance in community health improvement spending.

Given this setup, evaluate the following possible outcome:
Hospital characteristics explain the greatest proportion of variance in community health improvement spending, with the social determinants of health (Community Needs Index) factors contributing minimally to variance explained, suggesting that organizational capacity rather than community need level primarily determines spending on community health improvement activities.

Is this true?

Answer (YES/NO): NO